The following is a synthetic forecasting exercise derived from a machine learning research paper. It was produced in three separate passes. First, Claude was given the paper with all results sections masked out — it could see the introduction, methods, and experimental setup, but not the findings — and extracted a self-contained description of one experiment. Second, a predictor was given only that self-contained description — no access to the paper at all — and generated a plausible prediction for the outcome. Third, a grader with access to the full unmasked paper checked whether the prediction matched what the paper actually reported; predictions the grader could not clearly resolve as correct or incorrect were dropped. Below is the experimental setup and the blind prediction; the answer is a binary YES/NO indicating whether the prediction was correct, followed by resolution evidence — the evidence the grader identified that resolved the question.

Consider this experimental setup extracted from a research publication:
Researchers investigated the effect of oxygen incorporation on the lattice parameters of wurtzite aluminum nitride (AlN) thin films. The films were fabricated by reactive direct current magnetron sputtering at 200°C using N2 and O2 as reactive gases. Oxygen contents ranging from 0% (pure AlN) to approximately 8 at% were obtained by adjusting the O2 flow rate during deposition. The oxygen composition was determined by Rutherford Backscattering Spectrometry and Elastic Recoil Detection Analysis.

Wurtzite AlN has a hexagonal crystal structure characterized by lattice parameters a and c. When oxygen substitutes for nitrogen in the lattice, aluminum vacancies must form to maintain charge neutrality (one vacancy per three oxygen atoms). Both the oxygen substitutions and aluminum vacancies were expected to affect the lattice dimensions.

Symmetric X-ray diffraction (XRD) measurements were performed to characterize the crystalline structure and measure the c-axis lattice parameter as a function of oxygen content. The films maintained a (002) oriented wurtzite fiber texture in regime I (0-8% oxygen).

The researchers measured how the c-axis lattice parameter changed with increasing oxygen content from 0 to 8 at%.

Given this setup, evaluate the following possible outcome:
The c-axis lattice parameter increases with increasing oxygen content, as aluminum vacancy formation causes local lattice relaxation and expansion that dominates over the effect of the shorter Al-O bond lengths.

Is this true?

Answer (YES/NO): NO